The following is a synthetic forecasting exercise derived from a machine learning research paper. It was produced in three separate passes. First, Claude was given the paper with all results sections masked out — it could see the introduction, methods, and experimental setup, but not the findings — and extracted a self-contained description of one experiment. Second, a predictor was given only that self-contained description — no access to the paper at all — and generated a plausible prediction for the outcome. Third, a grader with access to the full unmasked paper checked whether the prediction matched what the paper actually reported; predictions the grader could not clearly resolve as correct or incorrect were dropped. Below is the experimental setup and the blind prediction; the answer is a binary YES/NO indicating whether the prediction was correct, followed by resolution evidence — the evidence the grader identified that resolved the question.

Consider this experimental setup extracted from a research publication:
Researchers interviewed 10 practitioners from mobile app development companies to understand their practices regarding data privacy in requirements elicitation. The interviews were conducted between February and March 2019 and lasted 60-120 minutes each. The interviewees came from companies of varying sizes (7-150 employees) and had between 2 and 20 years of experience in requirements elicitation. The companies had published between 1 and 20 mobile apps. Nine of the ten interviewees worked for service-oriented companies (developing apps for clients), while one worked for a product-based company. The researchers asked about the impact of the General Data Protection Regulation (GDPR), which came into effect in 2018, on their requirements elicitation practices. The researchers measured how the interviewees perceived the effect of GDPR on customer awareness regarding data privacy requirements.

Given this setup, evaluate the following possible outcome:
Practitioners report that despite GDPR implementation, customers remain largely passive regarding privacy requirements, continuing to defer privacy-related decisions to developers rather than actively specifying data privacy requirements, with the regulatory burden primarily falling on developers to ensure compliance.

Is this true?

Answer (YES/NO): NO